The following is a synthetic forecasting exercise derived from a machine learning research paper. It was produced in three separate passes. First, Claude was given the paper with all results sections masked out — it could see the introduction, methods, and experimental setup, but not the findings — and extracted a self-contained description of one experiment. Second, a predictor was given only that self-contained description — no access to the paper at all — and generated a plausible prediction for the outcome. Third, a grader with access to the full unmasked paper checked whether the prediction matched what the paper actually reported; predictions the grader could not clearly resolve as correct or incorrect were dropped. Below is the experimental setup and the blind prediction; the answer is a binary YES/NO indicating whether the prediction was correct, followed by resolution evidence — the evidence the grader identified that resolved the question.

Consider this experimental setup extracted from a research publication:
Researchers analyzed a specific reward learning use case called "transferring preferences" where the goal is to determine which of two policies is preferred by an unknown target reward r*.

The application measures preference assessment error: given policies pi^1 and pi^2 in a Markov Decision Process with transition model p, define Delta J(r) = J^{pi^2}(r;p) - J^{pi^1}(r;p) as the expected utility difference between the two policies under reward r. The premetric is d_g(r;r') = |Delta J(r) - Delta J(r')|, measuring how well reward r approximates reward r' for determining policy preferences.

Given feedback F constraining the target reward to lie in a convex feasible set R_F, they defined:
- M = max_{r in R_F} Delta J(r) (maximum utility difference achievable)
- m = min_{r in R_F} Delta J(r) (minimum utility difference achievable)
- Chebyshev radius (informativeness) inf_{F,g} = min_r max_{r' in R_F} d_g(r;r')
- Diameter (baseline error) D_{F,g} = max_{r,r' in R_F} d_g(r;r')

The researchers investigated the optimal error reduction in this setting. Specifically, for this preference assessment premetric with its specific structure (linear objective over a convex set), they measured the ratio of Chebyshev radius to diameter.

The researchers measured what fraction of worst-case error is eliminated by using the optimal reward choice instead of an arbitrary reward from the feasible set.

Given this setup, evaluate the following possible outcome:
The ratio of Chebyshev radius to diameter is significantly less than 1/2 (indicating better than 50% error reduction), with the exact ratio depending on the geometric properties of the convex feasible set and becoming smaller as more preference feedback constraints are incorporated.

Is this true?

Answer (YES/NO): NO